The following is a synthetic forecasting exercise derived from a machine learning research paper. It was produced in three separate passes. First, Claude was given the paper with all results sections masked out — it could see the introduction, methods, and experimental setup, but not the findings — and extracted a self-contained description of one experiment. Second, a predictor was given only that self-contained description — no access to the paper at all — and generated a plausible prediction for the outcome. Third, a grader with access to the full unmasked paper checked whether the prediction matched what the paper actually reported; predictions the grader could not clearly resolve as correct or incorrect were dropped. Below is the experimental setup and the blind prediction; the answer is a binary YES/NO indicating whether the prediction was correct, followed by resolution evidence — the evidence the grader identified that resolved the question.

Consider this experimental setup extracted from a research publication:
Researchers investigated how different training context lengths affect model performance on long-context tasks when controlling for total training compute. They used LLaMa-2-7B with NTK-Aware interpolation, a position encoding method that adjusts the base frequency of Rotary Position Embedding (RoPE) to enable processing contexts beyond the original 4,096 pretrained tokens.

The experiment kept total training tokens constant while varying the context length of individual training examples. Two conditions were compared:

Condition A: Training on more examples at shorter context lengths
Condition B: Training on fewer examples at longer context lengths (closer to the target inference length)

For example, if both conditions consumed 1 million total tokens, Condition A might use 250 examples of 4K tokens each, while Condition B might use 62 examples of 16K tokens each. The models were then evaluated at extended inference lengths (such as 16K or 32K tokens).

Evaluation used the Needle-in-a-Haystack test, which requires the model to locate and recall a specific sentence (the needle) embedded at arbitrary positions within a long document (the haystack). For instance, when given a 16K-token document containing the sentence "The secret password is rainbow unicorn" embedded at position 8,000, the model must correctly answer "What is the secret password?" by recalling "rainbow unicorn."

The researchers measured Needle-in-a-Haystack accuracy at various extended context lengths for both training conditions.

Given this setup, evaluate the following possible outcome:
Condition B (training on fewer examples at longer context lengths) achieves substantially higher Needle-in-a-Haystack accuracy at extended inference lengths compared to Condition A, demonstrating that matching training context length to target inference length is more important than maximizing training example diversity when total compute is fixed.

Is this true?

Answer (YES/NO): YES